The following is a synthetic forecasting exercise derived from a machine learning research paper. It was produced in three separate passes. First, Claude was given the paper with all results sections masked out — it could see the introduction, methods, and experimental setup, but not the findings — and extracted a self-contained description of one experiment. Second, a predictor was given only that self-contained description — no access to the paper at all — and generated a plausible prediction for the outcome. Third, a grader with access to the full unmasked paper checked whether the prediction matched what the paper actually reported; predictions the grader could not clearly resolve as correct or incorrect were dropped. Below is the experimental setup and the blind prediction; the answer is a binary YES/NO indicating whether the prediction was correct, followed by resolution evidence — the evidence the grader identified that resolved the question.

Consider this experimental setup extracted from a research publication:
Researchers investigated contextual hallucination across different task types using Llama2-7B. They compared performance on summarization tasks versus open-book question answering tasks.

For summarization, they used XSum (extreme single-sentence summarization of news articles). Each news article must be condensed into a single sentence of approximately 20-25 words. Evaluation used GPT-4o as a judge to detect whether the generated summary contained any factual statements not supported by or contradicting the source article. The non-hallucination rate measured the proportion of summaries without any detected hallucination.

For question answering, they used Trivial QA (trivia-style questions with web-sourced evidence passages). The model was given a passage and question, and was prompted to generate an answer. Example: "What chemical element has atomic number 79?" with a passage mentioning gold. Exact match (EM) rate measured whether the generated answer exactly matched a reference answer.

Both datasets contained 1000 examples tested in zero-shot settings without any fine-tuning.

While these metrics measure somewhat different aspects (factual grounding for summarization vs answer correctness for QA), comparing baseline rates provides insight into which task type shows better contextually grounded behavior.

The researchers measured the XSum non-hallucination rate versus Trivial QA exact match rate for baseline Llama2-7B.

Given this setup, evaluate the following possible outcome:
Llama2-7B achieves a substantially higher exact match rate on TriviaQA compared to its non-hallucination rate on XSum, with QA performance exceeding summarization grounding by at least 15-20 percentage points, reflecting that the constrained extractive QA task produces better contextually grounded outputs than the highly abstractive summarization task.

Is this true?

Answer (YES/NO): YES